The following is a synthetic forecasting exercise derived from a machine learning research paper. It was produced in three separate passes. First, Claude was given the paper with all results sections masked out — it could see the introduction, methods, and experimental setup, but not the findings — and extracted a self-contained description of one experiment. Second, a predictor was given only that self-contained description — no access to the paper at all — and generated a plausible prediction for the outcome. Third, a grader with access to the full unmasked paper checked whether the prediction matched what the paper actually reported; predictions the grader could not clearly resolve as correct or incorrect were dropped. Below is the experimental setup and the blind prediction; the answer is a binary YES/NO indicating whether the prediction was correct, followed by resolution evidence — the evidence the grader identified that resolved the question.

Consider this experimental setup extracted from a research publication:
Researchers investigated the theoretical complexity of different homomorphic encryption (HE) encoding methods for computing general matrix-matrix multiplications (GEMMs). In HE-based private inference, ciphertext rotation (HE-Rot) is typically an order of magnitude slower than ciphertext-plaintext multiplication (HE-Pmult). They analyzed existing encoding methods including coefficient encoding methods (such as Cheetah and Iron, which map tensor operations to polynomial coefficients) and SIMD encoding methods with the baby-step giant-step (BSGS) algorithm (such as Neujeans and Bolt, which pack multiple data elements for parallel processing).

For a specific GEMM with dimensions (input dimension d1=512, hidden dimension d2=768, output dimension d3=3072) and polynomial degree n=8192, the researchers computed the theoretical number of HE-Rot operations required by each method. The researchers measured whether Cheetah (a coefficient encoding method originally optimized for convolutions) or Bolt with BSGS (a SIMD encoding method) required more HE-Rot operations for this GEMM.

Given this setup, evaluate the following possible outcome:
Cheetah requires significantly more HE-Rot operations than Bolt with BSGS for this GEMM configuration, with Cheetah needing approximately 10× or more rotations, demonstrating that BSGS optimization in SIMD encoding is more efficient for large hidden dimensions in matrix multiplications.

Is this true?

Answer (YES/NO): NO